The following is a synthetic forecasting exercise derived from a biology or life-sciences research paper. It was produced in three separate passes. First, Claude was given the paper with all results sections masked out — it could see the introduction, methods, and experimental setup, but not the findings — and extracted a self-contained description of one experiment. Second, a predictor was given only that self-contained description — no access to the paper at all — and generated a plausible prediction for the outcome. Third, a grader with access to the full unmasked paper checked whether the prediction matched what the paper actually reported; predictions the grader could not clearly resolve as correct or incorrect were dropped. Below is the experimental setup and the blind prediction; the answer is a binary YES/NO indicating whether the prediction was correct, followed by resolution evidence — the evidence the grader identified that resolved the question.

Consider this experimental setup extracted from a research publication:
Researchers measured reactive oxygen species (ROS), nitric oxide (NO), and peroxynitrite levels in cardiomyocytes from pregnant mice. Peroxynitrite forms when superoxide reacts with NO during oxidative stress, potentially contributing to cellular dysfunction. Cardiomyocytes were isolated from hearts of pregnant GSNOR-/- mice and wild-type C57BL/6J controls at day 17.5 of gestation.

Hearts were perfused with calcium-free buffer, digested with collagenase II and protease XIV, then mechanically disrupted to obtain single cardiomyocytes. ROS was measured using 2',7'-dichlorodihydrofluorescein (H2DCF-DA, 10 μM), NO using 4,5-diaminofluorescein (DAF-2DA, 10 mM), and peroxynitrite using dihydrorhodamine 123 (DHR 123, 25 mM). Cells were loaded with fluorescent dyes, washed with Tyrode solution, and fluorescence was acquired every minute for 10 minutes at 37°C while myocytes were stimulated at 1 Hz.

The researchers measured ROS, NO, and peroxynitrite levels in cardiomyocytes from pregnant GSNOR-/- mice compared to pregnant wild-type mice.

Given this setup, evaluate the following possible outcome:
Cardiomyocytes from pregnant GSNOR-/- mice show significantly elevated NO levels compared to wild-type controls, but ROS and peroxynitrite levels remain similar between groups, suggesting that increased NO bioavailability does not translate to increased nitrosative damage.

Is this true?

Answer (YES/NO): NO